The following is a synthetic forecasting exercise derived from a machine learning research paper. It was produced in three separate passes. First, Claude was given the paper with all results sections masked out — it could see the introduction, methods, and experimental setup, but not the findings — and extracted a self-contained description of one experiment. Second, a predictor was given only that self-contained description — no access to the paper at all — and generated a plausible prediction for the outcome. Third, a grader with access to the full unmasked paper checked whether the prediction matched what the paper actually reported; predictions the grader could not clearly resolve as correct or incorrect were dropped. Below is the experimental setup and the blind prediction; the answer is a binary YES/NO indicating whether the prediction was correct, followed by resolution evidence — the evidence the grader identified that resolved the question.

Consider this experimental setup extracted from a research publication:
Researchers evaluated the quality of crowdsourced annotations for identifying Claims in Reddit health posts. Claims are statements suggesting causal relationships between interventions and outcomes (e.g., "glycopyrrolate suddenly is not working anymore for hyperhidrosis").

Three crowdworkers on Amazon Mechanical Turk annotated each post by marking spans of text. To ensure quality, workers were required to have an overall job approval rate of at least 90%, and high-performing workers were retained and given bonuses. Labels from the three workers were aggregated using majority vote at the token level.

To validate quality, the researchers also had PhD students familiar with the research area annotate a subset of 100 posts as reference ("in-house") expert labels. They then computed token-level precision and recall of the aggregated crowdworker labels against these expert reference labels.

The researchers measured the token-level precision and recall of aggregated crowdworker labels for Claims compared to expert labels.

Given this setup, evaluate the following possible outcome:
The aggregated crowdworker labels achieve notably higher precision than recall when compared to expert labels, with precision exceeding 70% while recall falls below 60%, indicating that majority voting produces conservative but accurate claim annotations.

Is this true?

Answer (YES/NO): NO